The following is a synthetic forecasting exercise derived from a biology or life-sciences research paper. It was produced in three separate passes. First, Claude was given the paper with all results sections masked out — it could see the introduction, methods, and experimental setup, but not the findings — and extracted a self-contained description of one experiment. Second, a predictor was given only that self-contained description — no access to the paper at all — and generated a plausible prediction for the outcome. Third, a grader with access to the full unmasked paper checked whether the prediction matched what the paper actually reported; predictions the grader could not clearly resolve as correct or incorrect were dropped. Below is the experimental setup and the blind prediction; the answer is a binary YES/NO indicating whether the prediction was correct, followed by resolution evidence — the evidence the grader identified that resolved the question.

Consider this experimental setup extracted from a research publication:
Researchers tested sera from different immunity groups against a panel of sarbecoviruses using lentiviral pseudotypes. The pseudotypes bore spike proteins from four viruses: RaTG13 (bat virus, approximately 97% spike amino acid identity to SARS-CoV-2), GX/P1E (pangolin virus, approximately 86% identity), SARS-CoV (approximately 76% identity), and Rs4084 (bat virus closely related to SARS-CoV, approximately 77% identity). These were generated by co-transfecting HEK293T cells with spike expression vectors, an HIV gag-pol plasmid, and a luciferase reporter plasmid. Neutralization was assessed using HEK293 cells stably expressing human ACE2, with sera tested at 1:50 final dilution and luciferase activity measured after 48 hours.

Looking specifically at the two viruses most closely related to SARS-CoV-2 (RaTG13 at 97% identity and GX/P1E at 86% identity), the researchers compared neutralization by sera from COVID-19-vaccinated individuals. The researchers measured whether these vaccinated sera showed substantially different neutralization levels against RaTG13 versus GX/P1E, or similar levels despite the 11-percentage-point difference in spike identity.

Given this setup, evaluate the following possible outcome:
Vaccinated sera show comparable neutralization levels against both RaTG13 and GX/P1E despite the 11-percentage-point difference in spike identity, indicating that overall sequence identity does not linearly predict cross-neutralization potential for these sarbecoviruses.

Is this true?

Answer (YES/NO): NO